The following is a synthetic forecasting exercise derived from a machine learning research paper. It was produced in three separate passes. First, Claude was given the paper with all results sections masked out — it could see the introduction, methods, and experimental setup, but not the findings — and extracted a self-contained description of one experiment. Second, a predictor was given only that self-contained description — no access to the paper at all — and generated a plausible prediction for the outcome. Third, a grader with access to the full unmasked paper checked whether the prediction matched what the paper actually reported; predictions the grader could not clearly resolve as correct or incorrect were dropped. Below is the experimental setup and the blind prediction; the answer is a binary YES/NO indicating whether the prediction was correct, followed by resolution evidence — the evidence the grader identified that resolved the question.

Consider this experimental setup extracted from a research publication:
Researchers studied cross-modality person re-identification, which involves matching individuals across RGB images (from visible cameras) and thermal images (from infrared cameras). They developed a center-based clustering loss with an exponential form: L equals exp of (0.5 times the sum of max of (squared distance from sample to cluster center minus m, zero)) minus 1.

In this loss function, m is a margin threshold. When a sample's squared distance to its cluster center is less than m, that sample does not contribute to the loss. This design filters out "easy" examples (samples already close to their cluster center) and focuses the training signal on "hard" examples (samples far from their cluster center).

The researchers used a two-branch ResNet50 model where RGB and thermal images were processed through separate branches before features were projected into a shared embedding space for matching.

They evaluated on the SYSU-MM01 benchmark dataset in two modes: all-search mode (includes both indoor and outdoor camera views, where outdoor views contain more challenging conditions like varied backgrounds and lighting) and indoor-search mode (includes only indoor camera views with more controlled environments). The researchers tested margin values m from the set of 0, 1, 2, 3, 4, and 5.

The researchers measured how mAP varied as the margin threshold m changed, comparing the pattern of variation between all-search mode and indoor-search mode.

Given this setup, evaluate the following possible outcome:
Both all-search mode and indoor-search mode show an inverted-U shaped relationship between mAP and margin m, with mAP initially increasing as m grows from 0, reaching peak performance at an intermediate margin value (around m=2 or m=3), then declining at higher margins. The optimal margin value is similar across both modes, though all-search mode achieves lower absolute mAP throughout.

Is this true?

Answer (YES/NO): NO